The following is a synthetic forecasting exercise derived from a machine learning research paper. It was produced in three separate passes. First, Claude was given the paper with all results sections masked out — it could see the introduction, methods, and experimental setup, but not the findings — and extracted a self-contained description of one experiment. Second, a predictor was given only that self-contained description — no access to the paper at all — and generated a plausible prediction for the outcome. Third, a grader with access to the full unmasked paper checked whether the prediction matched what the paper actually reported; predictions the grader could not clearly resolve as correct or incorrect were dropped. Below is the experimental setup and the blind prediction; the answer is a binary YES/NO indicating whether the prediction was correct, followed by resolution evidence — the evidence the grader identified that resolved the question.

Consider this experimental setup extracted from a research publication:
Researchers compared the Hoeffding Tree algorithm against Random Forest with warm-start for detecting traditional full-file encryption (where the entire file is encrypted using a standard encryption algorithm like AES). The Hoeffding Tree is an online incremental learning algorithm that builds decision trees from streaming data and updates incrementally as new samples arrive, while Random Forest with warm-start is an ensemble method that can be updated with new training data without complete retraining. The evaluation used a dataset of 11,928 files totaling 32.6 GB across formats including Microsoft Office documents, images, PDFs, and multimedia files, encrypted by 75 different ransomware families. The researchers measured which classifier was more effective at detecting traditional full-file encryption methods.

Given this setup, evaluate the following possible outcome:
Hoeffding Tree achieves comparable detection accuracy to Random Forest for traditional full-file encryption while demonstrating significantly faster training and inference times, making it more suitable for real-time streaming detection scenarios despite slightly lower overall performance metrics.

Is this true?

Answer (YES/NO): NO